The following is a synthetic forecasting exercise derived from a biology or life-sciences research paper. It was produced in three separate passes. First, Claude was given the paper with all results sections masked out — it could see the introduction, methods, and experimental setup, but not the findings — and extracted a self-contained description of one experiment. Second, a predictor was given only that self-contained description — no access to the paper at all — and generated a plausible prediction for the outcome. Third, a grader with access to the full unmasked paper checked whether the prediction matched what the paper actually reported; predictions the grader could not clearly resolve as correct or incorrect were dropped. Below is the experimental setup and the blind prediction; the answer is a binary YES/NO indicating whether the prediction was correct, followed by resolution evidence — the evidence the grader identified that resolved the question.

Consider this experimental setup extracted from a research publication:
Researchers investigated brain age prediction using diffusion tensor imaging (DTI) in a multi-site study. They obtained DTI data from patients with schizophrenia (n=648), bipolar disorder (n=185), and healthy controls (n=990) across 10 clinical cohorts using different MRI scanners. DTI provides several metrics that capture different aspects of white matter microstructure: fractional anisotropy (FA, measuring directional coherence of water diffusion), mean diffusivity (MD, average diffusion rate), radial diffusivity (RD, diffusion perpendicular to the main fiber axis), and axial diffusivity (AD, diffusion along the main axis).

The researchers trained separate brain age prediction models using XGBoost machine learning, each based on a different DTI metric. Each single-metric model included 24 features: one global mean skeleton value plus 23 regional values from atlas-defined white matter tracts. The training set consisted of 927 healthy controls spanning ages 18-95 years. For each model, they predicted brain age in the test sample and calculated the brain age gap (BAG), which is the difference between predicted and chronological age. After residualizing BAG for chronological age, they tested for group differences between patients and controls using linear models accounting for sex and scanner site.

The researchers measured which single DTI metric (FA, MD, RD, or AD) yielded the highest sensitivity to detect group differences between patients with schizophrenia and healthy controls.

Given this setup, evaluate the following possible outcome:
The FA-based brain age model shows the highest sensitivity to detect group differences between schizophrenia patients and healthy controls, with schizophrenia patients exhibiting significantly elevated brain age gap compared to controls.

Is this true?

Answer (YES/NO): YES